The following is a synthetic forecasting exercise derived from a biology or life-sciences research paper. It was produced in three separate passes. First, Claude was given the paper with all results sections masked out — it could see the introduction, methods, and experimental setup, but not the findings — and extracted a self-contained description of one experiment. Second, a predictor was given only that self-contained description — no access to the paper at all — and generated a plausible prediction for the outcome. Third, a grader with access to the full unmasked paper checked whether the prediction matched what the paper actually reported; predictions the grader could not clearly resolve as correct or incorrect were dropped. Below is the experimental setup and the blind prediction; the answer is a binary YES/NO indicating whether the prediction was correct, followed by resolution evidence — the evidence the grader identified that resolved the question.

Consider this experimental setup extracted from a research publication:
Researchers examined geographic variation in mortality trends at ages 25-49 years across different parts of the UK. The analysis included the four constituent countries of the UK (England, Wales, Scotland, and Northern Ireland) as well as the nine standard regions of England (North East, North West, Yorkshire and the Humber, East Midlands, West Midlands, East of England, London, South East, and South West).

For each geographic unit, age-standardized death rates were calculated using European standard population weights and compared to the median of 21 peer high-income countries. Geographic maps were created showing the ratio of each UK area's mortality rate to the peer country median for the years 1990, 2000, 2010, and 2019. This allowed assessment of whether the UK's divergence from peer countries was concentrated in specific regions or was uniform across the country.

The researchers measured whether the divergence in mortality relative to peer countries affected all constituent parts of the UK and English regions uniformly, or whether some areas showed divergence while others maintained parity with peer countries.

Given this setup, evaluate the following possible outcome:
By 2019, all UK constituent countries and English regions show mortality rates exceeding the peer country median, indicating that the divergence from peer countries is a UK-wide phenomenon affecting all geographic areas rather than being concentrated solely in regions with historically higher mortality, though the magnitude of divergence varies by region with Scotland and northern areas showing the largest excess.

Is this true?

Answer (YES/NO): NO